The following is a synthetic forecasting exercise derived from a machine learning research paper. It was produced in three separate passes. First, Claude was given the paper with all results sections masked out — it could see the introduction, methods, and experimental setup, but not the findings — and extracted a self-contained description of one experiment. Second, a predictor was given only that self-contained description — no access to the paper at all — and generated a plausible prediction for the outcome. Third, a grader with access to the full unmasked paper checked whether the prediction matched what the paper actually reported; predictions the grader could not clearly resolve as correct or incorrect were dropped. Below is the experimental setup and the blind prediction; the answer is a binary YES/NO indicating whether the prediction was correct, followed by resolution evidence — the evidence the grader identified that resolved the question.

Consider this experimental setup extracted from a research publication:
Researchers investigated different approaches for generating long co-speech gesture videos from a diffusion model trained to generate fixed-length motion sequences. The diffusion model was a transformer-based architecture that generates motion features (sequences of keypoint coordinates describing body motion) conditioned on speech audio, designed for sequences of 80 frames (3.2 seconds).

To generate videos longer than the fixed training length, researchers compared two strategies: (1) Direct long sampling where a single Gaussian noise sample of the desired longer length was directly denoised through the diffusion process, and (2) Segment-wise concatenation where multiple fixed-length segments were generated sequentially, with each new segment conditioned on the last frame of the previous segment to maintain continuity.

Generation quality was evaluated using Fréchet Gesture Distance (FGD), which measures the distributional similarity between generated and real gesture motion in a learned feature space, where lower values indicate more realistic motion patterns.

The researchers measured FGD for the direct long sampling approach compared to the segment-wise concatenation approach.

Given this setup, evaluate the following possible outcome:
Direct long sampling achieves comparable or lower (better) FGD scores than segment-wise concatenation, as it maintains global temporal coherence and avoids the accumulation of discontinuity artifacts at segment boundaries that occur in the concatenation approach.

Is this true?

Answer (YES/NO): NO